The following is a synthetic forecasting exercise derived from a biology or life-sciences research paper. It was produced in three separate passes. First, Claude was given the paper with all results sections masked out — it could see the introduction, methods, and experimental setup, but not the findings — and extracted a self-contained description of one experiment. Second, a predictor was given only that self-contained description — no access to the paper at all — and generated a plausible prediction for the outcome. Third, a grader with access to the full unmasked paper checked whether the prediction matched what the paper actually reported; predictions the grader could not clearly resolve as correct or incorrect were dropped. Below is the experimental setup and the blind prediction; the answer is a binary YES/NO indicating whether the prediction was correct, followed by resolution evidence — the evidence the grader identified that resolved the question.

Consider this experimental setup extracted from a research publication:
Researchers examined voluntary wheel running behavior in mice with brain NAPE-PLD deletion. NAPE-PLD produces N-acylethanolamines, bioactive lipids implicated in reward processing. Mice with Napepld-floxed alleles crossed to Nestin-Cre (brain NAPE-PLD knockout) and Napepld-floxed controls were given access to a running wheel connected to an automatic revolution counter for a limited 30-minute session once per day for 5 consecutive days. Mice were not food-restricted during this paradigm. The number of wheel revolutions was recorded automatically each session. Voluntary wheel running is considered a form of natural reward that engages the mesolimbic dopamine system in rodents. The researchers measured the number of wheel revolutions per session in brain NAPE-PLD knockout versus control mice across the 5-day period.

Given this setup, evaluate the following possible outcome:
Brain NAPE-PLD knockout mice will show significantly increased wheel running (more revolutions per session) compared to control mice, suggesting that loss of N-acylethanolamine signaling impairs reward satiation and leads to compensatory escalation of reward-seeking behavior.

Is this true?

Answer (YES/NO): NO